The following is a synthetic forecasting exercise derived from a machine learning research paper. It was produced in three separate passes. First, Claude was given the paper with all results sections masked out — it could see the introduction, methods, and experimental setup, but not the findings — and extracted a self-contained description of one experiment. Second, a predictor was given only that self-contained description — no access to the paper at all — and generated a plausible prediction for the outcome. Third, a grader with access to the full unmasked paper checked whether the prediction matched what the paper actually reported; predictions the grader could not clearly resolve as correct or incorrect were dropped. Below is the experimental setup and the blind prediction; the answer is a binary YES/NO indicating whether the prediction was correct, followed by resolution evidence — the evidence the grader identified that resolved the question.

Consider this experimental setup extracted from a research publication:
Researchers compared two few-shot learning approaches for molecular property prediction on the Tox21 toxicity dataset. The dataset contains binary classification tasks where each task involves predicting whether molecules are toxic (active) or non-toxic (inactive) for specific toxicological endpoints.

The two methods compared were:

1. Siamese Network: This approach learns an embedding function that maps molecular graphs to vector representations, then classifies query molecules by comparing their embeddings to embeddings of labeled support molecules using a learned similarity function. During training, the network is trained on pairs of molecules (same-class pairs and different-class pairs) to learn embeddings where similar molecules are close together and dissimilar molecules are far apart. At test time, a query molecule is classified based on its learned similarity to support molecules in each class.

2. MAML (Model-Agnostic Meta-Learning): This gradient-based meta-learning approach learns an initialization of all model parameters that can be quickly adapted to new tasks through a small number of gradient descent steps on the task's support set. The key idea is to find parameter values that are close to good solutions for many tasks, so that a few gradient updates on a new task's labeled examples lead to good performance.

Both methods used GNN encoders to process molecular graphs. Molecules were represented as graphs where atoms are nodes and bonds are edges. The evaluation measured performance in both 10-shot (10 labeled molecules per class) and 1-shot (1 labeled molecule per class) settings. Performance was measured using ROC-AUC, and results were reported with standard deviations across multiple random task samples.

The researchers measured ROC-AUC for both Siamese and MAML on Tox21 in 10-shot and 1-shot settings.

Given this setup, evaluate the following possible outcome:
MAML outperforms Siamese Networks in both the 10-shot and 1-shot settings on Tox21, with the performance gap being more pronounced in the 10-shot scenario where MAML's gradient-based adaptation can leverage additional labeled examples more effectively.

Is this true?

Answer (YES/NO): NO